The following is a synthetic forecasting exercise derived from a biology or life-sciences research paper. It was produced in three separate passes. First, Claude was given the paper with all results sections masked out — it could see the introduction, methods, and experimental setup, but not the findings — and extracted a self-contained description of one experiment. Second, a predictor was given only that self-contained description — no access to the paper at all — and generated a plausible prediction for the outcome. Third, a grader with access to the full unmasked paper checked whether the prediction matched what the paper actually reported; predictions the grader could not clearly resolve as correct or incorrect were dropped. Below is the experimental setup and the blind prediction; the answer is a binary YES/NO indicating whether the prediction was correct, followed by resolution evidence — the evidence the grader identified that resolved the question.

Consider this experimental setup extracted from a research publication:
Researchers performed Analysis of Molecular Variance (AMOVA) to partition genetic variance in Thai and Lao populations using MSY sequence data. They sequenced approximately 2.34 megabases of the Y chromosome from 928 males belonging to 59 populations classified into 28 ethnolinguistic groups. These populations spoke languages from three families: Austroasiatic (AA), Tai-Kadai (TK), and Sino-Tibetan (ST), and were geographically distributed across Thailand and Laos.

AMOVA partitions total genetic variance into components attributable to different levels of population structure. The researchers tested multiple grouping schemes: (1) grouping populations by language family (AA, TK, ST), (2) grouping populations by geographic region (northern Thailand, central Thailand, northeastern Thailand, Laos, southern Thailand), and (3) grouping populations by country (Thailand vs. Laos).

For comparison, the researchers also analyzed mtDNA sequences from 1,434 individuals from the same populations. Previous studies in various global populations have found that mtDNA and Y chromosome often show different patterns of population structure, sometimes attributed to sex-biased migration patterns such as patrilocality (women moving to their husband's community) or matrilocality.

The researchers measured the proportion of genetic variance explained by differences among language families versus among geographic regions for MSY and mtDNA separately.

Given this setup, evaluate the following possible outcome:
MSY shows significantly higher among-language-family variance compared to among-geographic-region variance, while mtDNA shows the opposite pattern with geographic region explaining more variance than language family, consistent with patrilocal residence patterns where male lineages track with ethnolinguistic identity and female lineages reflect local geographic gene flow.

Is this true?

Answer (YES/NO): NO